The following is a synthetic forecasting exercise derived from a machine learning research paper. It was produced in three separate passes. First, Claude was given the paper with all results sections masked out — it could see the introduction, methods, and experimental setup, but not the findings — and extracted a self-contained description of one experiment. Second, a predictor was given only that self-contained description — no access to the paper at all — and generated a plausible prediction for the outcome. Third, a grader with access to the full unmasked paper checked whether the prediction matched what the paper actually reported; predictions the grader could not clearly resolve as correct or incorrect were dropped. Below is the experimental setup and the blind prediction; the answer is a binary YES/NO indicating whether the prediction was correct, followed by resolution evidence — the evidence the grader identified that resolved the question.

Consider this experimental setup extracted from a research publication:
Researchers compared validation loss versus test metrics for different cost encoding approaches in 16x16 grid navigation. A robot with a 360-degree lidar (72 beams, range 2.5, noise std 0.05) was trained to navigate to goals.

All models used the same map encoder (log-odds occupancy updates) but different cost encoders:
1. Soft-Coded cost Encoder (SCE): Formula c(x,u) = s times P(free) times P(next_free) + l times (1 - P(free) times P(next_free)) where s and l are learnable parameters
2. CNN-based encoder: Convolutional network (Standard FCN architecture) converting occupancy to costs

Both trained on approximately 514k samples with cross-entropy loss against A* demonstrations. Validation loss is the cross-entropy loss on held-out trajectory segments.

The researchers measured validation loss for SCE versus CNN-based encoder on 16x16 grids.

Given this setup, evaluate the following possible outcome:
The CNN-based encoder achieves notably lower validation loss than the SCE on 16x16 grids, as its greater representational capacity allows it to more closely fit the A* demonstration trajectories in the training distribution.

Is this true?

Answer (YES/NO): YES